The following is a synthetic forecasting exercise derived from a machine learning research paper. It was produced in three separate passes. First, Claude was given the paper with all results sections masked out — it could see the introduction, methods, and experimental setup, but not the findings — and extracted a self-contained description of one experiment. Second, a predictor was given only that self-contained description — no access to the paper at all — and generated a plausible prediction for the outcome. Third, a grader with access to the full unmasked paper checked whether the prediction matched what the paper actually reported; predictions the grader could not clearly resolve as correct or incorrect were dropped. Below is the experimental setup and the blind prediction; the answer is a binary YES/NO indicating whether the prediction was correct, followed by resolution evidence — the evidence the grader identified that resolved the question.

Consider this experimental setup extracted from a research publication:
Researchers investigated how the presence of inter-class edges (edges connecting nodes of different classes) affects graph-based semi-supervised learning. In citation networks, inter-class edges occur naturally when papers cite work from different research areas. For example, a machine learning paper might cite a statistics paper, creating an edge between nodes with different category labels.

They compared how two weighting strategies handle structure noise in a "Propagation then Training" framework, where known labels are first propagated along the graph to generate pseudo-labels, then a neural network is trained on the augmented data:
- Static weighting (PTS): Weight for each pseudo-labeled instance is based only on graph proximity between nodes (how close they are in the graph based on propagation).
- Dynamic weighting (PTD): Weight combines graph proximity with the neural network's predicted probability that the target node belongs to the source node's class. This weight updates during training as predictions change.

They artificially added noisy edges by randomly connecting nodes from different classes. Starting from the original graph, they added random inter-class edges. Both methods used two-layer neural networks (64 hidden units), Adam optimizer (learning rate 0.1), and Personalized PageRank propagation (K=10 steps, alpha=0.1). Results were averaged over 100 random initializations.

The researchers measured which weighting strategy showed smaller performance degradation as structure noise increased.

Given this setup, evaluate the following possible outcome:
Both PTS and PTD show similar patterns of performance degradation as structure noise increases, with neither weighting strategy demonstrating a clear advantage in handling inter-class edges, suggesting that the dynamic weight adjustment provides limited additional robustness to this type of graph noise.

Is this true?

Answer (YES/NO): NO